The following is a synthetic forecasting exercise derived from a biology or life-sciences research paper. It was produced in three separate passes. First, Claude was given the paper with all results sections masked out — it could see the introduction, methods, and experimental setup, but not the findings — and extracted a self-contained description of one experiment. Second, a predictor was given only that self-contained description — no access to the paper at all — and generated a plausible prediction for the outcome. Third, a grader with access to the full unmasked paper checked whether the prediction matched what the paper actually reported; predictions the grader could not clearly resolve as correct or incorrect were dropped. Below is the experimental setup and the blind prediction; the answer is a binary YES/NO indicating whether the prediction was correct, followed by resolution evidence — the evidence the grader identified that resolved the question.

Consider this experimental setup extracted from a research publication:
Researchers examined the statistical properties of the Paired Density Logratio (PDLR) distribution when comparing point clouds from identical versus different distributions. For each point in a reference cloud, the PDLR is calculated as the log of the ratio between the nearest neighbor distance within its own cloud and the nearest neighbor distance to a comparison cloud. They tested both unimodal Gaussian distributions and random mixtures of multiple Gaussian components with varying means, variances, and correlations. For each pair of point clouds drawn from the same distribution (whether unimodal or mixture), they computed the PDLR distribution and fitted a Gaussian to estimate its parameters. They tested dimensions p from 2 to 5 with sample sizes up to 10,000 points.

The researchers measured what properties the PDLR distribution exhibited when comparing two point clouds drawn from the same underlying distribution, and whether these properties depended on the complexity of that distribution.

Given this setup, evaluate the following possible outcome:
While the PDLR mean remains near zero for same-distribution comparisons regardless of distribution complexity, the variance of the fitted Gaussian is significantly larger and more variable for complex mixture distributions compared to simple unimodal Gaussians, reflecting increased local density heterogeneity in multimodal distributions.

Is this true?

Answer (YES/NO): NO